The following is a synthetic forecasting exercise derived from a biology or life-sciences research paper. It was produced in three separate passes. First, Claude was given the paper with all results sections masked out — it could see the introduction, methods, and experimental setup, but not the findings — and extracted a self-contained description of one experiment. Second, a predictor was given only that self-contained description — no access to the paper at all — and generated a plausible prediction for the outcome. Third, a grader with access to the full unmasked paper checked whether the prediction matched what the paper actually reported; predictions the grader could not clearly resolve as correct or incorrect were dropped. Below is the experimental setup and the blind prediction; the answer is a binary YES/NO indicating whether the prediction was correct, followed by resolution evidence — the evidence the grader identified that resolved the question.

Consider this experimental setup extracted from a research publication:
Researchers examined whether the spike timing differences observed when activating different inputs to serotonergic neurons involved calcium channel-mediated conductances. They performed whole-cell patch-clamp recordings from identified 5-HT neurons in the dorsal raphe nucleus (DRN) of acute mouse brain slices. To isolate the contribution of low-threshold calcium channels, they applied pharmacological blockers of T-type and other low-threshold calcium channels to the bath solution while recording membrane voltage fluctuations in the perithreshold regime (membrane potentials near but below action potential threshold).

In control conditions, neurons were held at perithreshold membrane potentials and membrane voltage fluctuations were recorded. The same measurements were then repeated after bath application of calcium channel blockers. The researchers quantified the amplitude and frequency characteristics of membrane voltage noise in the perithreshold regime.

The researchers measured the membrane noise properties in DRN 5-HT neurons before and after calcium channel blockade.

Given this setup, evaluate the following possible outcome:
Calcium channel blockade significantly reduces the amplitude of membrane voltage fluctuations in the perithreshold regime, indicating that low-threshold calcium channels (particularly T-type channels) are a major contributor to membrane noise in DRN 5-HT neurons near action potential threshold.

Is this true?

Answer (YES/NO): YES